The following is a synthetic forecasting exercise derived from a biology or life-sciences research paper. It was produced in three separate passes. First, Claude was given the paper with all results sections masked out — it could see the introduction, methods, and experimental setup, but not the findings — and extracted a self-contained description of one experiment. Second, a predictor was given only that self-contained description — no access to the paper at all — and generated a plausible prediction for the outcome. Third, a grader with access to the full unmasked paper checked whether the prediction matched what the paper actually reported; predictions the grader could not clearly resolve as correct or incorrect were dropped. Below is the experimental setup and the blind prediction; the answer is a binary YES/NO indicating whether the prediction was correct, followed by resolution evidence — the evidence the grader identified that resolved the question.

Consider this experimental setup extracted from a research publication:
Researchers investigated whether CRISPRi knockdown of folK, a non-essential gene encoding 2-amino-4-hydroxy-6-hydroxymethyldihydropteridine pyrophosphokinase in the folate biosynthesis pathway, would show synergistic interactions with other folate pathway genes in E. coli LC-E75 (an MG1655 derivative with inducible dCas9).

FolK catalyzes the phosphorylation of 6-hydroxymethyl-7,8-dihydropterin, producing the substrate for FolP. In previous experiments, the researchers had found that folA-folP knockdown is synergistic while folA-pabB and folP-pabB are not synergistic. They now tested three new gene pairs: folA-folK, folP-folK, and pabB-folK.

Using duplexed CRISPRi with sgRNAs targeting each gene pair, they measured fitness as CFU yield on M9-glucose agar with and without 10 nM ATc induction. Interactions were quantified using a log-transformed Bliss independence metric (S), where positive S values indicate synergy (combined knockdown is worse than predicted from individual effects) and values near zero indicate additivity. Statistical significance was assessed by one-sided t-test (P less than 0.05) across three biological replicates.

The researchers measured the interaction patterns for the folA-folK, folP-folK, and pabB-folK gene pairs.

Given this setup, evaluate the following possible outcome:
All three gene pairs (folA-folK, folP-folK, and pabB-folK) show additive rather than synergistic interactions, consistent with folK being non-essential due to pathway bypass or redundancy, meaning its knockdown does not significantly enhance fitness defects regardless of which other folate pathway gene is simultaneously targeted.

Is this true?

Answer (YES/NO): NO